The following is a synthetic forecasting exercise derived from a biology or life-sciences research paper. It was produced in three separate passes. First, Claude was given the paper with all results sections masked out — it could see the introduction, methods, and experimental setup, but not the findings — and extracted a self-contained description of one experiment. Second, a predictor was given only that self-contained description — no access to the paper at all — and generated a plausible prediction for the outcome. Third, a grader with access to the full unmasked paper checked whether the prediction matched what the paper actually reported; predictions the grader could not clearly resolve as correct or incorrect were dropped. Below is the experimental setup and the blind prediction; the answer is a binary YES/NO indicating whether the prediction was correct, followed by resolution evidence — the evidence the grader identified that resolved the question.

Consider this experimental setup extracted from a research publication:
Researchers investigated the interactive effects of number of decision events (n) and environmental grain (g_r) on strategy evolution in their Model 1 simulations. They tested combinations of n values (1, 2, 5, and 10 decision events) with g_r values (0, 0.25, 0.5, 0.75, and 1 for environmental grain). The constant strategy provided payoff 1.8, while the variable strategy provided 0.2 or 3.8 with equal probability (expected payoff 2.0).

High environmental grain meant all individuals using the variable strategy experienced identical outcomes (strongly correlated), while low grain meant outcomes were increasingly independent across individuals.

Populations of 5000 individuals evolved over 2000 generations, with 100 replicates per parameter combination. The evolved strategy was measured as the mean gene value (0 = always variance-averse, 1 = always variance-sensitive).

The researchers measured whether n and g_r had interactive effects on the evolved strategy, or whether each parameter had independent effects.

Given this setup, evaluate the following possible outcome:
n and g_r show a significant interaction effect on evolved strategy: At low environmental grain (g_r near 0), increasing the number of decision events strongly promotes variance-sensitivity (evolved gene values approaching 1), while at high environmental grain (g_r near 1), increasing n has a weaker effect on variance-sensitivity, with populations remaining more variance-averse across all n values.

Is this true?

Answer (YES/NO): NO